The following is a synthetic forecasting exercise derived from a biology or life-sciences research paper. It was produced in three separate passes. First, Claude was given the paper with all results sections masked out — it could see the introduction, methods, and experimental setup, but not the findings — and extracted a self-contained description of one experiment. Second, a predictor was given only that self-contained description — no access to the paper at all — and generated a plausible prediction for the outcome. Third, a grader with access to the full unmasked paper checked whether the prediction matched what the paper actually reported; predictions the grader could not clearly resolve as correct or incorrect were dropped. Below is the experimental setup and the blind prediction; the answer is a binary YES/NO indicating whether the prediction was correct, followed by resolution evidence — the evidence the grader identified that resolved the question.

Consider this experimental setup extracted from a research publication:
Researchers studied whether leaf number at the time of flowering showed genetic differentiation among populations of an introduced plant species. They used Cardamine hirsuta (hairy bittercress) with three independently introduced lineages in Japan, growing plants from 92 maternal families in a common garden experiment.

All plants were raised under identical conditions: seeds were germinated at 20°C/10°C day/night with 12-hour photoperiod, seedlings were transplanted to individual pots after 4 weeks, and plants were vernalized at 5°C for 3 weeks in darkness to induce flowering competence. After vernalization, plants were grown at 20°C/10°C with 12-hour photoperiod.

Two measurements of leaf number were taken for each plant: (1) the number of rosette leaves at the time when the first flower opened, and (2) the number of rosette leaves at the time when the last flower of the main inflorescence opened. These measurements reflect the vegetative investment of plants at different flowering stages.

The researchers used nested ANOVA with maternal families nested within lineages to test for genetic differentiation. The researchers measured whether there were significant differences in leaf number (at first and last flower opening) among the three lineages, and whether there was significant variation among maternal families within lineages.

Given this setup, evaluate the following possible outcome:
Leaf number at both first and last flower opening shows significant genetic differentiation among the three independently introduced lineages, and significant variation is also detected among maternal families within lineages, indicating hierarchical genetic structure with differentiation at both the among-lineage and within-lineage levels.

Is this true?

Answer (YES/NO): YES